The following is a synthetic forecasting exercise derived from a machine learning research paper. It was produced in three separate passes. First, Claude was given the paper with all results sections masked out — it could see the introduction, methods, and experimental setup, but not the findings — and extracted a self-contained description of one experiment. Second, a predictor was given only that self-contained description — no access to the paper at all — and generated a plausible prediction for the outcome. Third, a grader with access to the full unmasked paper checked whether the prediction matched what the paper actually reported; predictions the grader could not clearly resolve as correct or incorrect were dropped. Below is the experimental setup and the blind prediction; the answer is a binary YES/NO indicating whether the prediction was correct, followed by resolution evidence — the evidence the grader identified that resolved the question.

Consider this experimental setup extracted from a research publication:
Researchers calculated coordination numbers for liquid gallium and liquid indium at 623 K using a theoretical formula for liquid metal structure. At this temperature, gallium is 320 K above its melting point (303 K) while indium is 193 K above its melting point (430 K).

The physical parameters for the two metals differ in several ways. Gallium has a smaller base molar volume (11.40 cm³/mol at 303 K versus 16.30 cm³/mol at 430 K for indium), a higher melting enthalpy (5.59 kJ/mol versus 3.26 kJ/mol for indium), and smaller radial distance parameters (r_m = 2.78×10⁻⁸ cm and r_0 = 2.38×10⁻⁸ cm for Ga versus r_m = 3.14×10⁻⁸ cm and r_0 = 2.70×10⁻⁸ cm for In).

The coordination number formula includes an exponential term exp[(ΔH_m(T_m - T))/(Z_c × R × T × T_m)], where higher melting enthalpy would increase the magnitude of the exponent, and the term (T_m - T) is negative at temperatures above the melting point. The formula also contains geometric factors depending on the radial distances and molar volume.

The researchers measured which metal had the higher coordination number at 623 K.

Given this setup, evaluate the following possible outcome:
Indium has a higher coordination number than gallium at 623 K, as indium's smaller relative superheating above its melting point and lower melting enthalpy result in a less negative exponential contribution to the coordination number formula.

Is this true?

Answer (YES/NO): YES